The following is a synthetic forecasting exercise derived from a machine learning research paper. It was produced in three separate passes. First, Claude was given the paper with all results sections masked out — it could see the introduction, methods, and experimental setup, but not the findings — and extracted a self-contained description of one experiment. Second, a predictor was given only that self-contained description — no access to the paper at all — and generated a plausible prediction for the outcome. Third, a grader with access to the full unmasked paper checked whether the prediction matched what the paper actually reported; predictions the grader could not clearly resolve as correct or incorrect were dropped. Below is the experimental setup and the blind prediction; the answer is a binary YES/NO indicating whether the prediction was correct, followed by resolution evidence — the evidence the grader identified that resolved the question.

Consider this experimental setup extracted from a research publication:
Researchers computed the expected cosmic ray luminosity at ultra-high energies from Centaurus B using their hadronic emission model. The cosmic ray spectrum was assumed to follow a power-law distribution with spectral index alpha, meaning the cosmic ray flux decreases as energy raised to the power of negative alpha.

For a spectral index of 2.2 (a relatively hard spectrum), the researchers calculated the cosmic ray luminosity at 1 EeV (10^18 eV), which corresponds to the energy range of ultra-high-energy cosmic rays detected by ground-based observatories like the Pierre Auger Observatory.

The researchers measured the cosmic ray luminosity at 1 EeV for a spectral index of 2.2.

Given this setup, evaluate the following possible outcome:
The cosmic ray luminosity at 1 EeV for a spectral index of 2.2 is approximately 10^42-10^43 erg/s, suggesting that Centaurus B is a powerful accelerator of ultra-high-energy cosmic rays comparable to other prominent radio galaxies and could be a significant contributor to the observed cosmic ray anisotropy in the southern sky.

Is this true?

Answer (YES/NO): NO